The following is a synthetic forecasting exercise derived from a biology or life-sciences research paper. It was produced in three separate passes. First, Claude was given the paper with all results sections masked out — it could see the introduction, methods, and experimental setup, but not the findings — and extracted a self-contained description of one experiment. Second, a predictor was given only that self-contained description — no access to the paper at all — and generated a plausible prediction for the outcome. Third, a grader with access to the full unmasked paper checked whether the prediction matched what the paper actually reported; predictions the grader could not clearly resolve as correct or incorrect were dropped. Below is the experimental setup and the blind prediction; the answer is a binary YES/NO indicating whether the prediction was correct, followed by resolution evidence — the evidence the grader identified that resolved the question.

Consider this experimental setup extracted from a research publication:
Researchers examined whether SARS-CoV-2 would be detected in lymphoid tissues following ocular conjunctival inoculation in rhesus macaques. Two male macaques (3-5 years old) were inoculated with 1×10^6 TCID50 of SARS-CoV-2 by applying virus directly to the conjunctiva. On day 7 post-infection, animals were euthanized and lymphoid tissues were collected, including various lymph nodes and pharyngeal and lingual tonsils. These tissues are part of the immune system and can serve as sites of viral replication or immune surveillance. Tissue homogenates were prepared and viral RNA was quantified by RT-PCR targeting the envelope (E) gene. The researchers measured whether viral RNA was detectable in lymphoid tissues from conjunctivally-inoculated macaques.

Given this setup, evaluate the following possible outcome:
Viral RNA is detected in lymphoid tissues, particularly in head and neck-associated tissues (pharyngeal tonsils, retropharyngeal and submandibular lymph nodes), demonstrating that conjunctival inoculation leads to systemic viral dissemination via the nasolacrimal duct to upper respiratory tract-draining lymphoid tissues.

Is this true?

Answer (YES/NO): NO